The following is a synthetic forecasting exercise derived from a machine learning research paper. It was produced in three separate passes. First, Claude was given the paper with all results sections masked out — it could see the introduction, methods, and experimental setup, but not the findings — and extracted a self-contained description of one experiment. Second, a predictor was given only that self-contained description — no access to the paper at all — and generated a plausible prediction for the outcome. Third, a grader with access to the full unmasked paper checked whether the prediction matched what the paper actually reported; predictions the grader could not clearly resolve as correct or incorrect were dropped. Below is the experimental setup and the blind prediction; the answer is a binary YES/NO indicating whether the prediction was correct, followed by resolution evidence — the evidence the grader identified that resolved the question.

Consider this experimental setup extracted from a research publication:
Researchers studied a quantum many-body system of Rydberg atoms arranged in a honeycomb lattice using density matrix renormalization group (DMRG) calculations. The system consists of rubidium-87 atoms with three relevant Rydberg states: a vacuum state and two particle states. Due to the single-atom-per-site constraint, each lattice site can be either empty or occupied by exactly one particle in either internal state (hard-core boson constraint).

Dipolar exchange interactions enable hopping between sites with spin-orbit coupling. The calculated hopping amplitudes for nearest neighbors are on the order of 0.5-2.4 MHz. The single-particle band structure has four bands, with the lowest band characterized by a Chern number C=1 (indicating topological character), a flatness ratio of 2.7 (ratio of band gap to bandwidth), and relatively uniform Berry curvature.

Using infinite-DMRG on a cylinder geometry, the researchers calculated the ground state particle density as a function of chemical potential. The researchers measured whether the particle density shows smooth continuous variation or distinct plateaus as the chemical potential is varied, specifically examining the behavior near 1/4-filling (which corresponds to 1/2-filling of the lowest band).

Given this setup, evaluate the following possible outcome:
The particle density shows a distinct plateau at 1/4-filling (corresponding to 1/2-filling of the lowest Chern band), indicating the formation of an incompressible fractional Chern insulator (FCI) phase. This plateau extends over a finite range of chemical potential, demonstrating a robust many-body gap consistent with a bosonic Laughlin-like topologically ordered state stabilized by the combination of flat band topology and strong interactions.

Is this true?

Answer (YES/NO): YES